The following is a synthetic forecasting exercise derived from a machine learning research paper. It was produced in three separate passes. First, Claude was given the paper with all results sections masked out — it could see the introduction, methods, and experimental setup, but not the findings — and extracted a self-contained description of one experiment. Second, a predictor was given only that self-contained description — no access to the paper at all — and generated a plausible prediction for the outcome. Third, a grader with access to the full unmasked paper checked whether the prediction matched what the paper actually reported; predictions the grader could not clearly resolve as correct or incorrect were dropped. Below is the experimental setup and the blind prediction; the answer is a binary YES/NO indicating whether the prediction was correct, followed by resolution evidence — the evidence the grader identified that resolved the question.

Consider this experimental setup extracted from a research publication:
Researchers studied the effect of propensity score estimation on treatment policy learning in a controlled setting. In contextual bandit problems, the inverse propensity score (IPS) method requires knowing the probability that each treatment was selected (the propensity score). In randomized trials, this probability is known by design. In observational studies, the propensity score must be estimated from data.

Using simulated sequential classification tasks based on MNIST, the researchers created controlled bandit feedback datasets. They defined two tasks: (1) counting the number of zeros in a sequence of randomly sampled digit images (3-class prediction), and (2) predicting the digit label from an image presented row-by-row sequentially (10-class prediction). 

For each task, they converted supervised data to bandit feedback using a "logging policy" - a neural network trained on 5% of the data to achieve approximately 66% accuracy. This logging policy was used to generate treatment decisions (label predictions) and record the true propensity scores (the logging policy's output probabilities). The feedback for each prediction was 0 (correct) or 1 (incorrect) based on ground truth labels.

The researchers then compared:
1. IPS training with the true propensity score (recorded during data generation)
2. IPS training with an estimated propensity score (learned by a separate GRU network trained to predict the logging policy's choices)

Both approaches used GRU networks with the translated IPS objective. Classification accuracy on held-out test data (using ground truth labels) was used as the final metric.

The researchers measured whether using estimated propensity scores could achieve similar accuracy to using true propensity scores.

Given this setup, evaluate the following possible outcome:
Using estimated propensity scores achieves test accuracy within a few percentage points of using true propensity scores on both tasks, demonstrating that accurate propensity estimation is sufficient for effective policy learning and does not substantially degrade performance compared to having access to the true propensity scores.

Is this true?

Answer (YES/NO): YES